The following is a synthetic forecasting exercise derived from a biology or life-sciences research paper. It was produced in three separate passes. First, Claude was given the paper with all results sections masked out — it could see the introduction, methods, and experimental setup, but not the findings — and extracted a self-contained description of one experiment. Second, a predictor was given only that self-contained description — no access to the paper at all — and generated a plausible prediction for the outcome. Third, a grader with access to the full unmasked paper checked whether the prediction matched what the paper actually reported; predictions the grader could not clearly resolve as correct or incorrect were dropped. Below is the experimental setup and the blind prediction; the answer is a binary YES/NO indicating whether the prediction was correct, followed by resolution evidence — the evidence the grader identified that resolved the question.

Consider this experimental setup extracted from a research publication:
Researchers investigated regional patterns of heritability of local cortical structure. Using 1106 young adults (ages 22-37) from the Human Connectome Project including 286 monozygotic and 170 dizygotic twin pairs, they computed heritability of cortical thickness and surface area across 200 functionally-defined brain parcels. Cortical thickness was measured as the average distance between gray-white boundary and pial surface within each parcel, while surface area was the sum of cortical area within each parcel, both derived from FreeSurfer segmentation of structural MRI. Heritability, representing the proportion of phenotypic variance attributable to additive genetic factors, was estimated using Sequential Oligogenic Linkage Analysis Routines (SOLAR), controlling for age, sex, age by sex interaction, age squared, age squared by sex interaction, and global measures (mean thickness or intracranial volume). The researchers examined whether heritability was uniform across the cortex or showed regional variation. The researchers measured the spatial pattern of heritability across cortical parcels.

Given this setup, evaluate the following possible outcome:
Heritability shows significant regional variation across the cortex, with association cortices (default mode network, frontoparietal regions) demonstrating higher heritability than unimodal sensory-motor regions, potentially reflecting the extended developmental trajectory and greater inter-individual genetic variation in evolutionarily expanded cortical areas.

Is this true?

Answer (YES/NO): NO